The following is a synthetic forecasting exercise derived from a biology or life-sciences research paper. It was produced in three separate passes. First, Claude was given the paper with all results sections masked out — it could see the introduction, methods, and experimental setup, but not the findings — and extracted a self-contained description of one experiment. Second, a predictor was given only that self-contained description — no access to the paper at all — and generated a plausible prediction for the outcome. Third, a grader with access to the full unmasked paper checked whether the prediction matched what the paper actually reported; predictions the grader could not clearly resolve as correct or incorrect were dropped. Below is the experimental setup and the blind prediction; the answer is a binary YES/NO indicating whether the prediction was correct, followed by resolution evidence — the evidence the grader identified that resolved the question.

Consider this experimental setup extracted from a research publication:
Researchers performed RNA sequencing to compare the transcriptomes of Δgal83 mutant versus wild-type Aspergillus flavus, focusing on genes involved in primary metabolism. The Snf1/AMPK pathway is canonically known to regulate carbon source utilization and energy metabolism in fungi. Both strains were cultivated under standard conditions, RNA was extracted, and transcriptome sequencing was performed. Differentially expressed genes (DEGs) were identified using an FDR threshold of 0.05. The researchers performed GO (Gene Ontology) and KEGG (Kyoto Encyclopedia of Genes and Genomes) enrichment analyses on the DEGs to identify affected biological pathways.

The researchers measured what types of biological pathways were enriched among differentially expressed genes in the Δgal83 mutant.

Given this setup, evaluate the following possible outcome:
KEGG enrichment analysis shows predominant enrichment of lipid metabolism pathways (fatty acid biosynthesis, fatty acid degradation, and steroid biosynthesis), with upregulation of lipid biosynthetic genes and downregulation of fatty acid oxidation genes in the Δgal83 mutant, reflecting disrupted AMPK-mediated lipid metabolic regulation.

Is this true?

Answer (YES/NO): NO